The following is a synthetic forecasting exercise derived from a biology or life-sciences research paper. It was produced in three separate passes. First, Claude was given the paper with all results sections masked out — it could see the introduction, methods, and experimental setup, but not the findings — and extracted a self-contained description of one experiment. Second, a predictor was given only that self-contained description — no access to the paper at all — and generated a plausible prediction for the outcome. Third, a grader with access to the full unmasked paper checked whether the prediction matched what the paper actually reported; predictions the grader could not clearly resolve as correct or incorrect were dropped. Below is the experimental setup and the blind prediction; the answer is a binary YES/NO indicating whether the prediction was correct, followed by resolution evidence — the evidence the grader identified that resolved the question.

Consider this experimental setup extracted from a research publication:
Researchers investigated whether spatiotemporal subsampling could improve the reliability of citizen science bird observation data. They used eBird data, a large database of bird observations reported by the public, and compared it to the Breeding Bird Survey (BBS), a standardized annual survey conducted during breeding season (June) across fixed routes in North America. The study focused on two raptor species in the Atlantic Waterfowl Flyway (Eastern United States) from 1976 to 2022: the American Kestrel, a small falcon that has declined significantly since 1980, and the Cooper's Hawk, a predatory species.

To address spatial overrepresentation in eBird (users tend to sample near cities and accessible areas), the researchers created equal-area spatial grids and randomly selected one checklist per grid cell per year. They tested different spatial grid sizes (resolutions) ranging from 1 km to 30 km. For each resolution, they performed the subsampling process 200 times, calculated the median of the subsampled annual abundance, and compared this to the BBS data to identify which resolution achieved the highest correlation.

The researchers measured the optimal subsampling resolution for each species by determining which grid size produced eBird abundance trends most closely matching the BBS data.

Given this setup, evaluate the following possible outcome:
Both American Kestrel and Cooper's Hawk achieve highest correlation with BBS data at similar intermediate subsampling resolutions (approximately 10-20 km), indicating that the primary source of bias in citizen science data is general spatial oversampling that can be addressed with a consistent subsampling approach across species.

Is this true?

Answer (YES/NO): NO